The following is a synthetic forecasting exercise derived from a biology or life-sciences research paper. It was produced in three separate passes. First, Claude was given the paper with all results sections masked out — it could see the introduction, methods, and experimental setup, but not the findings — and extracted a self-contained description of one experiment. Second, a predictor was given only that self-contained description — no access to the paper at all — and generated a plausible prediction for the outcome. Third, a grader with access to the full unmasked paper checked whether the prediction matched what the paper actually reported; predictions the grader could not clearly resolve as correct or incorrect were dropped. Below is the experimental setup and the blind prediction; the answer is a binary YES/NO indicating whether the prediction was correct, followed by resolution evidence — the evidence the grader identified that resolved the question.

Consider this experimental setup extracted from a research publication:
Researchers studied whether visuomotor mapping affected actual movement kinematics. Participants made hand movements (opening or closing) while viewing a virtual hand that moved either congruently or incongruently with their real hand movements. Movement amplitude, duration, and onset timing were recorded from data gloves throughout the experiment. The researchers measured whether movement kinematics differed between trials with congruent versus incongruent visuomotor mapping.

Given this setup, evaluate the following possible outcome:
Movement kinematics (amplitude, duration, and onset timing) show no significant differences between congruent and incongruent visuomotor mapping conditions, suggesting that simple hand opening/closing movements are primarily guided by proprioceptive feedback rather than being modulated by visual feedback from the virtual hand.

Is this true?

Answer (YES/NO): YES